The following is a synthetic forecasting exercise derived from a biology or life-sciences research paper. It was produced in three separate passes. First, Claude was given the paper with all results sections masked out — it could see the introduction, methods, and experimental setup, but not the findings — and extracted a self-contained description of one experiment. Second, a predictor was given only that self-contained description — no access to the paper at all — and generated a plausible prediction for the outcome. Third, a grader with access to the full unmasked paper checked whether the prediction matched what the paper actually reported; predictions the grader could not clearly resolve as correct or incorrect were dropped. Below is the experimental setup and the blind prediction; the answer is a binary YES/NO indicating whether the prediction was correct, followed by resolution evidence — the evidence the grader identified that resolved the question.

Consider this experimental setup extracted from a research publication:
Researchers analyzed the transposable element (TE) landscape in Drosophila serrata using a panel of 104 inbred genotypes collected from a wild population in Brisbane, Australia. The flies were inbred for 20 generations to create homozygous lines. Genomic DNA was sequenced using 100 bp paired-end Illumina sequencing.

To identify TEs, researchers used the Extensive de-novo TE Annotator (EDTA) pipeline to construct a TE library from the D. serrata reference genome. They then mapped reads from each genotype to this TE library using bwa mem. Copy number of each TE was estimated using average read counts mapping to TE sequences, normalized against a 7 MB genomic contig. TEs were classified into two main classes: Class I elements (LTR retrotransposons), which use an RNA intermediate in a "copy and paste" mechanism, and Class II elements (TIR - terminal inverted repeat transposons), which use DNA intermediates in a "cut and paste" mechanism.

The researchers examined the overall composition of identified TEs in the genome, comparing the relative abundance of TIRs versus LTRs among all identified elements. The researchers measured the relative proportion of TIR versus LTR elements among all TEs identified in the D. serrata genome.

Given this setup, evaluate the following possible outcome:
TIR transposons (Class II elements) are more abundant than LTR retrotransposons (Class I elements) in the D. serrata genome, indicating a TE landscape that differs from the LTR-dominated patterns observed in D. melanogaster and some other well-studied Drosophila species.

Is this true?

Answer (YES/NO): YES